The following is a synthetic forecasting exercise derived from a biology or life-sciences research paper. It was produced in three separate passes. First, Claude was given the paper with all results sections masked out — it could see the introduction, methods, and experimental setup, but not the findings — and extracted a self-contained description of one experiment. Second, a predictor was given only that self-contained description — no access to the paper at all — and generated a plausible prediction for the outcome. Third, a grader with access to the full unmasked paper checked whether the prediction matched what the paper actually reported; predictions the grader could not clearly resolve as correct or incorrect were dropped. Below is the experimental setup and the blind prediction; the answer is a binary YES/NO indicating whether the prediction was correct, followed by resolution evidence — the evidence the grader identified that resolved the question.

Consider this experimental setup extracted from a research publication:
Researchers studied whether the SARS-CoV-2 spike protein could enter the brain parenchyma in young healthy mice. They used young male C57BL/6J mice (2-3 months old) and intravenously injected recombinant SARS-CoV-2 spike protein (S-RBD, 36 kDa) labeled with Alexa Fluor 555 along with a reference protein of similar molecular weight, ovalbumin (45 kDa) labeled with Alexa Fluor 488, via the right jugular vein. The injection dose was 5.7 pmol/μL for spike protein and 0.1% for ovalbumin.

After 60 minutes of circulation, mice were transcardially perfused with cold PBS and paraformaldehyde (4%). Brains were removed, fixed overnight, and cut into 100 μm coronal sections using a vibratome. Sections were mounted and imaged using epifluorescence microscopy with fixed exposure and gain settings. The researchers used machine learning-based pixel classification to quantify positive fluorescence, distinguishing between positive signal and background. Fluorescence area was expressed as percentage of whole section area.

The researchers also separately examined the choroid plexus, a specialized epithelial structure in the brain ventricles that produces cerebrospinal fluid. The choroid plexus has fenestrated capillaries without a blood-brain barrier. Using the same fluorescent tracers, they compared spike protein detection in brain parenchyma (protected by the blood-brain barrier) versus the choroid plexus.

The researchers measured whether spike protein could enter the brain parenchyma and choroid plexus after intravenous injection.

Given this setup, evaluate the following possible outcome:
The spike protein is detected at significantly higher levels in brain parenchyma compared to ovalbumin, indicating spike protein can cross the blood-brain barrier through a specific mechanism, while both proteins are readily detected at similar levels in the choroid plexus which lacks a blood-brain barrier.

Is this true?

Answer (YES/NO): NO